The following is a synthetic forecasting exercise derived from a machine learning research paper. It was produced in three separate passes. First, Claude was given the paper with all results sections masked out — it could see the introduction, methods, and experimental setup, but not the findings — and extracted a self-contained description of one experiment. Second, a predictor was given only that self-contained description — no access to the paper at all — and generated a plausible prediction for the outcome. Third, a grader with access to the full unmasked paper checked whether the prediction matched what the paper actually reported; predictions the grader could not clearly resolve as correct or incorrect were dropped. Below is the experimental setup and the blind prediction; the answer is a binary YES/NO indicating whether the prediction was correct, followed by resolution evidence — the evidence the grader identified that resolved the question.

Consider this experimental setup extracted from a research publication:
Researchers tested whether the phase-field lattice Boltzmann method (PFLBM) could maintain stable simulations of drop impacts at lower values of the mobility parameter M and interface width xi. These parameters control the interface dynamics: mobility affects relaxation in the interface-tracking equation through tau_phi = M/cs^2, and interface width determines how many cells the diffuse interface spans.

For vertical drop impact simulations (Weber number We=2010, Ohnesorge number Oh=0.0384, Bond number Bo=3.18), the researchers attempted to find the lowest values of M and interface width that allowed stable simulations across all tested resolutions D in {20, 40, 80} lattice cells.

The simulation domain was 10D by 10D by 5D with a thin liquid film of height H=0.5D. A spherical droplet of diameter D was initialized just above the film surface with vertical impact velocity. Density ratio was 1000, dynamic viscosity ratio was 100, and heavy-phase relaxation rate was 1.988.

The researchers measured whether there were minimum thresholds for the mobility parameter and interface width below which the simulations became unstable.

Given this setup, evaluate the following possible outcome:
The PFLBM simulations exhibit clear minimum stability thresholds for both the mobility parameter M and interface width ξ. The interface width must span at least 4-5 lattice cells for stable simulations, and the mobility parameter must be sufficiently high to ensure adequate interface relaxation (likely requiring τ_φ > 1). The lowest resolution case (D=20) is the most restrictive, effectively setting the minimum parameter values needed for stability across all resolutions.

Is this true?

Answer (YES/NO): NO